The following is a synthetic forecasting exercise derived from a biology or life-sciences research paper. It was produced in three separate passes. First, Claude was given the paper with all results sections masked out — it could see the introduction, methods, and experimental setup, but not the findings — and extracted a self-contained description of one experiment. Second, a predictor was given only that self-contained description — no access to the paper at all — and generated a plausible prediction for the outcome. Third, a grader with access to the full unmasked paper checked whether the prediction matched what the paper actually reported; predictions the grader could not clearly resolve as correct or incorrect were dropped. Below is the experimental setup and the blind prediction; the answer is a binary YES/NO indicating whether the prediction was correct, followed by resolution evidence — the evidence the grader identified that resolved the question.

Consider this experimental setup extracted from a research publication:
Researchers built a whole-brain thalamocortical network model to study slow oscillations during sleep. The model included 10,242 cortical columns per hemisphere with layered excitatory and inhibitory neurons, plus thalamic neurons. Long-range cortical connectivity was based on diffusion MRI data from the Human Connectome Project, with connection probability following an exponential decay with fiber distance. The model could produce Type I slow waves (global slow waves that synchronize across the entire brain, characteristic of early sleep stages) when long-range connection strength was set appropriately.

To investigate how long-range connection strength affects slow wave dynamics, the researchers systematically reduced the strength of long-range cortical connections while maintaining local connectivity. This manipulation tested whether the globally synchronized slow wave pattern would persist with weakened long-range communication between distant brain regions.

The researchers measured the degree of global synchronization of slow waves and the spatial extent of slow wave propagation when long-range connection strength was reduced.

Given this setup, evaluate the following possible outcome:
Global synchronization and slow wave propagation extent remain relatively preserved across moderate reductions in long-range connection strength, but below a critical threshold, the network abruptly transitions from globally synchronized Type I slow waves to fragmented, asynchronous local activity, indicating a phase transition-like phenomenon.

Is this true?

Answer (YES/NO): NO